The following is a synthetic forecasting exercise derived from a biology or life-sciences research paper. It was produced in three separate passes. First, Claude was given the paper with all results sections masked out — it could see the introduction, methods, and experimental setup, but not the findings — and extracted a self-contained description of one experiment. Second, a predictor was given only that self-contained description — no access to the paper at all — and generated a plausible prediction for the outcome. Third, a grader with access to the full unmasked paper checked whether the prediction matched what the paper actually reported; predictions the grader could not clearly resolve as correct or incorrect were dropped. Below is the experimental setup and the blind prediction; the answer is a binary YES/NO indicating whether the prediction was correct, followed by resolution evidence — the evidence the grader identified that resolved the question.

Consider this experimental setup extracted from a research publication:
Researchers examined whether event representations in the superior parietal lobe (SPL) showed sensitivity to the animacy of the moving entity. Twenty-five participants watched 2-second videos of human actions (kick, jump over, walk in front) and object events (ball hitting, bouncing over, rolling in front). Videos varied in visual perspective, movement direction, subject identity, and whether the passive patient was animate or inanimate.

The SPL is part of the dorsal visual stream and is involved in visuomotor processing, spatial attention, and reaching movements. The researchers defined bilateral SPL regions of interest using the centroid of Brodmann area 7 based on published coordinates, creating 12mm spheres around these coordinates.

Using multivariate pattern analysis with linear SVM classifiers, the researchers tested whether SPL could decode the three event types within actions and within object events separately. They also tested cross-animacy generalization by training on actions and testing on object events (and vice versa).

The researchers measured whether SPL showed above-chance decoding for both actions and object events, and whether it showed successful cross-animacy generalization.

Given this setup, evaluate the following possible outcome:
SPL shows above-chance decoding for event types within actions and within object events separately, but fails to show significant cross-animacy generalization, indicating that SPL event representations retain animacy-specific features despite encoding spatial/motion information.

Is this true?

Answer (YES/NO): NO